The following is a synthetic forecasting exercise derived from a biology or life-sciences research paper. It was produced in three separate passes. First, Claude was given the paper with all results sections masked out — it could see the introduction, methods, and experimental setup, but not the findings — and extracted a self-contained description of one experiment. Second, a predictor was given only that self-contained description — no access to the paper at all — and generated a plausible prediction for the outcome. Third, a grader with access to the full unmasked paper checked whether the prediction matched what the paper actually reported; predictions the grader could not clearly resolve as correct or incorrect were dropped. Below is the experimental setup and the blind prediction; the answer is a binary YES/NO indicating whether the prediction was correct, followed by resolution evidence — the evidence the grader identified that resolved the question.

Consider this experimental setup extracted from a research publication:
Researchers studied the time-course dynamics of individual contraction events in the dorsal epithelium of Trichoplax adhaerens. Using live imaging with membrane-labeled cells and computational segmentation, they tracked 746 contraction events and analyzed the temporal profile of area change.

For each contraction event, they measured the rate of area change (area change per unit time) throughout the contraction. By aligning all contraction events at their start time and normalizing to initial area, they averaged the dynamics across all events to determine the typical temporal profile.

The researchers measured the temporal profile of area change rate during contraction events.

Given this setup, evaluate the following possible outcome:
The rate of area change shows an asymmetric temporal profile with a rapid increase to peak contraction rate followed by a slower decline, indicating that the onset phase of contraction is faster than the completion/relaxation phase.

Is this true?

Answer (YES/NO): YES